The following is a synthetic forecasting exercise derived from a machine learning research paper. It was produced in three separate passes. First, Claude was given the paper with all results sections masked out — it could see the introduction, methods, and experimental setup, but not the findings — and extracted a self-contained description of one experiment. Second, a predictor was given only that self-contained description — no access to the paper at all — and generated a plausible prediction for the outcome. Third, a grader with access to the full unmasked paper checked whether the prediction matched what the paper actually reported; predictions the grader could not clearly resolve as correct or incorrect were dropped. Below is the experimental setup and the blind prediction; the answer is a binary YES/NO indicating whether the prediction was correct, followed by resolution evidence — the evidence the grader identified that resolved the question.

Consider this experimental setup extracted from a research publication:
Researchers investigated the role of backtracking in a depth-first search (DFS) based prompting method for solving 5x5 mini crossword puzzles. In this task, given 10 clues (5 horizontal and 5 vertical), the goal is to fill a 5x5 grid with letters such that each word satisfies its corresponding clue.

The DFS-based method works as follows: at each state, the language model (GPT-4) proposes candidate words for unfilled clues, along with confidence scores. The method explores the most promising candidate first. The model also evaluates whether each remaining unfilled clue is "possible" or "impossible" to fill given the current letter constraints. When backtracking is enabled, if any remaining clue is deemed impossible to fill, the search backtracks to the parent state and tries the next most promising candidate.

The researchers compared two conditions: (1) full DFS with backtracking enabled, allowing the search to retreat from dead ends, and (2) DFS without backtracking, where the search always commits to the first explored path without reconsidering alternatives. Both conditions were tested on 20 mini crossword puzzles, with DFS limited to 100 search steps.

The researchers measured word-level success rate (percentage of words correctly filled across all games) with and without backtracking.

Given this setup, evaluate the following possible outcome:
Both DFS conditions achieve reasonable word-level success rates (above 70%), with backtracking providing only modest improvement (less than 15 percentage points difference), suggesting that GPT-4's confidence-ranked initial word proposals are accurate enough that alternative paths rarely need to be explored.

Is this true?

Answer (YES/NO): NO